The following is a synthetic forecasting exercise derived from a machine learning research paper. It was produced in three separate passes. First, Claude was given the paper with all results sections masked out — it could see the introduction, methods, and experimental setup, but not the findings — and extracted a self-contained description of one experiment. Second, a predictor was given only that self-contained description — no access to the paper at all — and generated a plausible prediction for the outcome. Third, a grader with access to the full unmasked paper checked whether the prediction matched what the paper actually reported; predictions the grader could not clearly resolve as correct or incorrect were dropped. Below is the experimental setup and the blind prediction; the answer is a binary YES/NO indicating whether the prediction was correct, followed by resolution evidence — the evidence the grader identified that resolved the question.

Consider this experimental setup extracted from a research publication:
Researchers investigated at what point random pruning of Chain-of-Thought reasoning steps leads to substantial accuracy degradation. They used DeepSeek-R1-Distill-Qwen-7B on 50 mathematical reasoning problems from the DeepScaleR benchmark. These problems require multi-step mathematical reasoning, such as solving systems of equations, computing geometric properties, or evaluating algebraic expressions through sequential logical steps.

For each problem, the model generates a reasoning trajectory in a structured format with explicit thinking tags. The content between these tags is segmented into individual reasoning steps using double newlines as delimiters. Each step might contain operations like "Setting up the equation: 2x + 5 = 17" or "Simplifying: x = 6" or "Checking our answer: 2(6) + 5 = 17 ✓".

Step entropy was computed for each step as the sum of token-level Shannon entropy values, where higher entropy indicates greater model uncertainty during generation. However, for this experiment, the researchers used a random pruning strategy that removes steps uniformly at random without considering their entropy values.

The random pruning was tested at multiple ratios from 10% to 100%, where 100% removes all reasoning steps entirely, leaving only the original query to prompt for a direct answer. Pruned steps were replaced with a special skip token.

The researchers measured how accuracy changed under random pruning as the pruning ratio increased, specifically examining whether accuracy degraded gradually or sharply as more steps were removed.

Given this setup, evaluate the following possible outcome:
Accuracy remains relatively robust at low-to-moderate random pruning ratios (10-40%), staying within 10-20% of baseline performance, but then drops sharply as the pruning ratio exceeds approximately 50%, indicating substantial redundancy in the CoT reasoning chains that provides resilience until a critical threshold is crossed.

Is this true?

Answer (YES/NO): NO